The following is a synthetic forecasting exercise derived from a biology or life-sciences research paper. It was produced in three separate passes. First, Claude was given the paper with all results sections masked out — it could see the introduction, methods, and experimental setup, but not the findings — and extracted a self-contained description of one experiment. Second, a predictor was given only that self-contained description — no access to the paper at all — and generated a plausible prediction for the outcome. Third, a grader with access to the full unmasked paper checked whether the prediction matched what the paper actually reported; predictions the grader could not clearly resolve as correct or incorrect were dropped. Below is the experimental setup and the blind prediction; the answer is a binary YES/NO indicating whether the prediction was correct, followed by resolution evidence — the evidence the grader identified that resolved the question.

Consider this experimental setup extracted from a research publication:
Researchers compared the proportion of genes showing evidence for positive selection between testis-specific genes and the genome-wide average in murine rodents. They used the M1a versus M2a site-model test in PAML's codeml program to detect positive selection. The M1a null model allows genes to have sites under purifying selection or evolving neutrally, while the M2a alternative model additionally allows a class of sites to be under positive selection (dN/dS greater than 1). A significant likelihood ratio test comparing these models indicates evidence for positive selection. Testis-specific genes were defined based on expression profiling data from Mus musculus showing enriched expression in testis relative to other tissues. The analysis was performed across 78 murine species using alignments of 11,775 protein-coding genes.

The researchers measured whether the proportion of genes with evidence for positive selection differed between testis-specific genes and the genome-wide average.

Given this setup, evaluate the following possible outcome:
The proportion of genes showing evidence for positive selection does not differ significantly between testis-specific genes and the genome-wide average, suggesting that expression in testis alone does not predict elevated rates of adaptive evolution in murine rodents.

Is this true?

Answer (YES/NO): NO